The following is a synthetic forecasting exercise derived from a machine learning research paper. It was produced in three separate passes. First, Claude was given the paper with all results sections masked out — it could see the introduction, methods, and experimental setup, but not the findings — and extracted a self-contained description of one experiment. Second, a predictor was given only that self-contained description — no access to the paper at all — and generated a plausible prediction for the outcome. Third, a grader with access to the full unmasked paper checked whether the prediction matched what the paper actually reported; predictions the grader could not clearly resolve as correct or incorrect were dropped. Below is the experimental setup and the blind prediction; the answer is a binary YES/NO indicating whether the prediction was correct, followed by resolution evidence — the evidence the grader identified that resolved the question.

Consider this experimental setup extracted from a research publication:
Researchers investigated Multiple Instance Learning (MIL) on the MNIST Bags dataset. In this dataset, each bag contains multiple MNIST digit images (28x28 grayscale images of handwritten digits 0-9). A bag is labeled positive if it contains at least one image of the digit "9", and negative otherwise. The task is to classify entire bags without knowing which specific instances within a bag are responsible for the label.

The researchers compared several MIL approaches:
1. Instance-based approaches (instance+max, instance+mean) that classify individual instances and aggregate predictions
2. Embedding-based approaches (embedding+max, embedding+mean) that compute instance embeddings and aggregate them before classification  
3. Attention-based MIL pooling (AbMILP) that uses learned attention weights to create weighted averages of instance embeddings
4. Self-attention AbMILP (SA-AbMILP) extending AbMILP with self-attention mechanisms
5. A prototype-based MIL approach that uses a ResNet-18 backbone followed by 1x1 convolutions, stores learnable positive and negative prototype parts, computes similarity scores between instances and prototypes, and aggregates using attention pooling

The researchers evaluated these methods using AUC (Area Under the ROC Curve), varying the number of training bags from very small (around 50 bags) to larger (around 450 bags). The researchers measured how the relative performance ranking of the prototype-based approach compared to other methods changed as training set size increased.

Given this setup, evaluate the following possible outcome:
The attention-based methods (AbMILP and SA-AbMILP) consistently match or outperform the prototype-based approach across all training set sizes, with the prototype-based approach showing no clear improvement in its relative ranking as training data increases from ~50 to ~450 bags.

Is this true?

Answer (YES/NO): NO